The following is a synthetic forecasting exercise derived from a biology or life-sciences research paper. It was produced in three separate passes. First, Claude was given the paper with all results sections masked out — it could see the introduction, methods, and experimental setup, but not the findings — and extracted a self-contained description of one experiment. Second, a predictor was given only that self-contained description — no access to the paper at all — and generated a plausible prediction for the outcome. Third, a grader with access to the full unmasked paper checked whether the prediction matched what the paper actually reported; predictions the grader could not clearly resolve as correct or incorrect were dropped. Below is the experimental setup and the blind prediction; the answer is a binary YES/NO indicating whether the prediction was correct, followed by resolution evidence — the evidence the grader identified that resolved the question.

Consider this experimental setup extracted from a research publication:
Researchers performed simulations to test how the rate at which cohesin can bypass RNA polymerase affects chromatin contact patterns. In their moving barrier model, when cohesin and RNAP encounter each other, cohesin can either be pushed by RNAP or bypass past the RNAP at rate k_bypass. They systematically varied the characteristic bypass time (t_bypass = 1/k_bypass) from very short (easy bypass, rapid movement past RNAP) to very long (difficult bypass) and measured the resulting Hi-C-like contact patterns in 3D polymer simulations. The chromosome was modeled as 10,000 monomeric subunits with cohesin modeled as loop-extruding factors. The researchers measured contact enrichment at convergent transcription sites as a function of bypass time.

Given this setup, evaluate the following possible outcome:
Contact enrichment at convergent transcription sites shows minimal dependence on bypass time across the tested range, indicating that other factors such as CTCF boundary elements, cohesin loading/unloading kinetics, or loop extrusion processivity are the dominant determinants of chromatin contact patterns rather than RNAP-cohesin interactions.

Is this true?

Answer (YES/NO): NO